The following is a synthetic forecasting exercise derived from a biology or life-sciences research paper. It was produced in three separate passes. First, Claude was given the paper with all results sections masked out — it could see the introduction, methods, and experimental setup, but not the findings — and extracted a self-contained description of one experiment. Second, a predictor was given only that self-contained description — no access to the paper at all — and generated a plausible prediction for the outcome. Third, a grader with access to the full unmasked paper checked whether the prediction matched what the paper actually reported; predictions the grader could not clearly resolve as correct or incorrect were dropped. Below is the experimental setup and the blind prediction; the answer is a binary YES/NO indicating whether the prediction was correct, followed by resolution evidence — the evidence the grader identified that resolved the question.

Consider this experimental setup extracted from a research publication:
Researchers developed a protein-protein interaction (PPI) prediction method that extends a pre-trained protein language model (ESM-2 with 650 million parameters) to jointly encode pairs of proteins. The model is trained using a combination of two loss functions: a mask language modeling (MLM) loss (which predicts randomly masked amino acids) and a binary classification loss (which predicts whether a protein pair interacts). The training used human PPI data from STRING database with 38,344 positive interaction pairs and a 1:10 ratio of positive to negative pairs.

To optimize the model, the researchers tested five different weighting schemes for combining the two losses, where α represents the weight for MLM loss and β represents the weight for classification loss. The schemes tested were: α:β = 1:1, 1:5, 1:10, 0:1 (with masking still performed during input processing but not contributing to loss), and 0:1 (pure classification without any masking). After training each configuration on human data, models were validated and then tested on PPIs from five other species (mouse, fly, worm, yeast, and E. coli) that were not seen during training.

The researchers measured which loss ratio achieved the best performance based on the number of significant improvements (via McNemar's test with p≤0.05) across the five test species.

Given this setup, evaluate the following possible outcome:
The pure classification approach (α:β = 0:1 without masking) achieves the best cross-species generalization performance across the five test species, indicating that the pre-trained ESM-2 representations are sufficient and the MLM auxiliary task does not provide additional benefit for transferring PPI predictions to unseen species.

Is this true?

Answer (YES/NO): NO